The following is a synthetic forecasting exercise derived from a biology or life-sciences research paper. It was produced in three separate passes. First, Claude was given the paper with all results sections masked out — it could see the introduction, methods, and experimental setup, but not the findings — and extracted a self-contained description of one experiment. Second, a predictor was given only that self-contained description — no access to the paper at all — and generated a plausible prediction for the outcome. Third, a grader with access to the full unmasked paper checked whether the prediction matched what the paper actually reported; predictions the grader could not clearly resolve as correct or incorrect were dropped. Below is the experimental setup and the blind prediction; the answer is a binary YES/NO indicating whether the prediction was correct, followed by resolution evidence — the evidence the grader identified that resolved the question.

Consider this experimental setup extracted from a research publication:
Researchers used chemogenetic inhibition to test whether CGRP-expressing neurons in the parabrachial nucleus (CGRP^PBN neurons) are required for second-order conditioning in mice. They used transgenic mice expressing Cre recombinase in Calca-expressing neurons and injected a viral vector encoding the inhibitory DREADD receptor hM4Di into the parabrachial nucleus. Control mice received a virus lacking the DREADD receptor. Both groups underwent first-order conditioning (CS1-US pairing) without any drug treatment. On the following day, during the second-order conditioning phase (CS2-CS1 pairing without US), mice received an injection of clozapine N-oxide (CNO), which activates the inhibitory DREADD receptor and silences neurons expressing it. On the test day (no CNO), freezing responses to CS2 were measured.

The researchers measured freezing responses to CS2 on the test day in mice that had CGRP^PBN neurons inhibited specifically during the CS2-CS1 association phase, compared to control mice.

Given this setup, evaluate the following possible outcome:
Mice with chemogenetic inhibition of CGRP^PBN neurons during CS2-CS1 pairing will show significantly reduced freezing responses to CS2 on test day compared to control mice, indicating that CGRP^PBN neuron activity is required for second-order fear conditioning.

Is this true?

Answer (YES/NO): YES